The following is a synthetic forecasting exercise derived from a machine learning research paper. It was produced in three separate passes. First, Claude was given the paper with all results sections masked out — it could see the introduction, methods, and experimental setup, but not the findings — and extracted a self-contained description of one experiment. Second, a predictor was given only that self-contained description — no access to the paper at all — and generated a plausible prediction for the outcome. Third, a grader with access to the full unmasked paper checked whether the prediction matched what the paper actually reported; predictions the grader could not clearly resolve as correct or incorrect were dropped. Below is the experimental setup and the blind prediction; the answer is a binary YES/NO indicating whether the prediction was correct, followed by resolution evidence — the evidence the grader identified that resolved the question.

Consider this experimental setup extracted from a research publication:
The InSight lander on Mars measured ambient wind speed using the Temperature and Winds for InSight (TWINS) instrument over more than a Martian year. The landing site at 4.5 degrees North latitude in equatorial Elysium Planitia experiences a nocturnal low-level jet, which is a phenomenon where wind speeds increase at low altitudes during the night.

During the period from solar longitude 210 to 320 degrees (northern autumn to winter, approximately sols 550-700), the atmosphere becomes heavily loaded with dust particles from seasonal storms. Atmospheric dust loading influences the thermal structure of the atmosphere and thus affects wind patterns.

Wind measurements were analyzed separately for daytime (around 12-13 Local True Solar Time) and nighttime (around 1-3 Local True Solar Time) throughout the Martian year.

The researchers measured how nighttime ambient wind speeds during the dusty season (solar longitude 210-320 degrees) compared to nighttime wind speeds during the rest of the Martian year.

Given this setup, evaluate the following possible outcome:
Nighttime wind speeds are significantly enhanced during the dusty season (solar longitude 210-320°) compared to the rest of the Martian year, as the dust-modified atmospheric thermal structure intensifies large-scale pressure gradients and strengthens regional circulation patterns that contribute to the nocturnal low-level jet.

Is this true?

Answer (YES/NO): YES